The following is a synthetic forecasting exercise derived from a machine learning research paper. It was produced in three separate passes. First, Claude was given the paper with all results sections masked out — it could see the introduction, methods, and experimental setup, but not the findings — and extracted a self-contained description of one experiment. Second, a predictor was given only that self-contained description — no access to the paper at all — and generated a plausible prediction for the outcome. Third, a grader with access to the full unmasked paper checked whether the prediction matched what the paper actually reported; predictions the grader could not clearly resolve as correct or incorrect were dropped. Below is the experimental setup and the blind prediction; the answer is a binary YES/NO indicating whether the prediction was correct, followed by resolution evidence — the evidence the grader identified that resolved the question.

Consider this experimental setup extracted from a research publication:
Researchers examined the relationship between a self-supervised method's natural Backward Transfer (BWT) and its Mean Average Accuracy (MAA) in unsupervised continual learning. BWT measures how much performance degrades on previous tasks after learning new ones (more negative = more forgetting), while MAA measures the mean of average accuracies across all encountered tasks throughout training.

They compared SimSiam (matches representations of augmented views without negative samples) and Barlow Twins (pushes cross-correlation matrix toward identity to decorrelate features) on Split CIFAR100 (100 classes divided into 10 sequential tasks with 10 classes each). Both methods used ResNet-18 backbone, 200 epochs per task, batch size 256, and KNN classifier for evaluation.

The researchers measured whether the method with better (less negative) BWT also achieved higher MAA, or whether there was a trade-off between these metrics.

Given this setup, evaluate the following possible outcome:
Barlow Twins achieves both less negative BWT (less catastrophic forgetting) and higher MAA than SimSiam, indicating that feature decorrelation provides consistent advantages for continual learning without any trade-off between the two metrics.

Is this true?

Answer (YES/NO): NO